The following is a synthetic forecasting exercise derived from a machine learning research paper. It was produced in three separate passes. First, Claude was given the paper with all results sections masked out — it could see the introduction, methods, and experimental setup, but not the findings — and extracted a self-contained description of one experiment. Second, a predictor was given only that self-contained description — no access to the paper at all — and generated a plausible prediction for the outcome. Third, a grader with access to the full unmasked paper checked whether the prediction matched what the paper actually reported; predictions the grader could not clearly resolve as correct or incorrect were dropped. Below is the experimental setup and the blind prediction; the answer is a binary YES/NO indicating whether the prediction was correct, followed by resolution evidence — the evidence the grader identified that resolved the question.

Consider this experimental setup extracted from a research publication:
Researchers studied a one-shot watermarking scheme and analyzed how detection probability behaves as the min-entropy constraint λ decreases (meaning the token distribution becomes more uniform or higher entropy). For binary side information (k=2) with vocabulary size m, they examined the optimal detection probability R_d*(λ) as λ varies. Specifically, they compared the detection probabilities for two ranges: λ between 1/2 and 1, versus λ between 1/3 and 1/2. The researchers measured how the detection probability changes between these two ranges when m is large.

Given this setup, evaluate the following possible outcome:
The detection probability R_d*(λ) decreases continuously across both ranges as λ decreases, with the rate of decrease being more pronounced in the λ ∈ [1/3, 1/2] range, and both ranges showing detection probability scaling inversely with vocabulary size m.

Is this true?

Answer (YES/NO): NO